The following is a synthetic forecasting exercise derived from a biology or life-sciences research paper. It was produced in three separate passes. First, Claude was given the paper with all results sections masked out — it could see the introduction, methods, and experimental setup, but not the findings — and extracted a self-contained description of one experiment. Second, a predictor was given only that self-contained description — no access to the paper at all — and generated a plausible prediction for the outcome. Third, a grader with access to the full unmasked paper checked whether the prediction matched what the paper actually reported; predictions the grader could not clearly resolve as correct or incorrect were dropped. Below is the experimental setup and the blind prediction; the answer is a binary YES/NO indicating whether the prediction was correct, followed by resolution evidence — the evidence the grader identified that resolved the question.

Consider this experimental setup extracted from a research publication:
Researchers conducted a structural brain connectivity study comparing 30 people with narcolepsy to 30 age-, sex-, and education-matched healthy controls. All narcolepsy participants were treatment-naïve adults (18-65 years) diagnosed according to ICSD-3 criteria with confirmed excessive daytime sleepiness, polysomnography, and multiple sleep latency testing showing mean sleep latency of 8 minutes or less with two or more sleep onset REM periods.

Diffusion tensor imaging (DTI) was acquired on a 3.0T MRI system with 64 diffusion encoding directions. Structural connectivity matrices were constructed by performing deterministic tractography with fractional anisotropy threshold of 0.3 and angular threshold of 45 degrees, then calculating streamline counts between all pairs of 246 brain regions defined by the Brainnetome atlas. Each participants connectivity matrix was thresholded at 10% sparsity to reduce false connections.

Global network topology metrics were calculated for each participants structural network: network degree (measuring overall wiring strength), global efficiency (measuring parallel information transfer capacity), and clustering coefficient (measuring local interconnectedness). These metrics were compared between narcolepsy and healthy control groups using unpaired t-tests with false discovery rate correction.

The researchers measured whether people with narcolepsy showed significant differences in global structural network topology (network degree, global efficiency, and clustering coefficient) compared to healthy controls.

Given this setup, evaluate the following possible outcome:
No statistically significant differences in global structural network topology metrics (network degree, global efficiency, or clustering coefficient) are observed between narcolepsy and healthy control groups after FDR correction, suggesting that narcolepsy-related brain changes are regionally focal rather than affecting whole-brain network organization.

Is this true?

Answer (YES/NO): NO